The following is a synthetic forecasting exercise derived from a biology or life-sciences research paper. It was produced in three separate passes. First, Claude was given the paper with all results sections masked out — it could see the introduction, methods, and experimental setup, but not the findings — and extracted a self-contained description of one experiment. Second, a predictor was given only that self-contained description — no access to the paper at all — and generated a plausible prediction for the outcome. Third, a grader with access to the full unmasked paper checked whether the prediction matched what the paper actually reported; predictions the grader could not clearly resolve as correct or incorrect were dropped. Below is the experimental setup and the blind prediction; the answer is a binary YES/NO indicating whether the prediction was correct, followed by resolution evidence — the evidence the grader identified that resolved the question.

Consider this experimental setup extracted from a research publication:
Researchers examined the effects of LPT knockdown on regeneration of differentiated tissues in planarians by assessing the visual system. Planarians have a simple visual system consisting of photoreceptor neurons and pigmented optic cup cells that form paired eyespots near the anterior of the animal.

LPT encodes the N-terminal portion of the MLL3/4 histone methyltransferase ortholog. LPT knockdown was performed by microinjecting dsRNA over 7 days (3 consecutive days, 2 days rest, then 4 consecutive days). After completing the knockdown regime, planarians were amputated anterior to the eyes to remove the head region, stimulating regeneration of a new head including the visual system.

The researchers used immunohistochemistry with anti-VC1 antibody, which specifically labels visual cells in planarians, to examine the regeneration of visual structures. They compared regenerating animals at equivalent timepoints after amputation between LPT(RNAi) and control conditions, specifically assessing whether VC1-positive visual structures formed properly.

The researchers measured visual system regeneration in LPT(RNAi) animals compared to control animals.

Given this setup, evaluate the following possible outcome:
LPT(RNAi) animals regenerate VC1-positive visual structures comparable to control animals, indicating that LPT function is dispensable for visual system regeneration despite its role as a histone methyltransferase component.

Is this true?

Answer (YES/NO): NO